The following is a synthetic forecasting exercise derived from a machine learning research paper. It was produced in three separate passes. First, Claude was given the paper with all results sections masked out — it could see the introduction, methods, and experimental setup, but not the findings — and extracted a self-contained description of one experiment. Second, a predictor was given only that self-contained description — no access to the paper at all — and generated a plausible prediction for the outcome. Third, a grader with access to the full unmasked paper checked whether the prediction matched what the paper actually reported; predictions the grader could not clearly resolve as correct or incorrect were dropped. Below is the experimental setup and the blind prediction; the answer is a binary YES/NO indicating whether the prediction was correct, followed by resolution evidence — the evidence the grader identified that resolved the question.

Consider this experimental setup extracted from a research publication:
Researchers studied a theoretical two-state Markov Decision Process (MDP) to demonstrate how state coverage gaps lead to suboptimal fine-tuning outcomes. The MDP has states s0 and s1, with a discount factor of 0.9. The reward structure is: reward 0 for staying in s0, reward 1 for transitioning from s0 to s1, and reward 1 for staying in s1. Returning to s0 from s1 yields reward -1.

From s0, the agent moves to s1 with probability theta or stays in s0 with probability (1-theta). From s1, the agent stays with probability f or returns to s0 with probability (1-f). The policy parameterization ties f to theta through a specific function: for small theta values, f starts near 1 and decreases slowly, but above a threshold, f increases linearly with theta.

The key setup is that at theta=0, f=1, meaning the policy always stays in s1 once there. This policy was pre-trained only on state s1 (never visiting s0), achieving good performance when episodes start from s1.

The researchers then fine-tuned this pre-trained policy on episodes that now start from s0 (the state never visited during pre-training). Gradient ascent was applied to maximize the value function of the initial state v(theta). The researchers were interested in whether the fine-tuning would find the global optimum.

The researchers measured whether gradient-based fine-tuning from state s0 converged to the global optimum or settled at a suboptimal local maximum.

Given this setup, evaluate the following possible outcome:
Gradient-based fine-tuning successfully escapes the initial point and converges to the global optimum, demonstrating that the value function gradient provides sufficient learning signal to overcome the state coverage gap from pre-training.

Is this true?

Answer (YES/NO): NO